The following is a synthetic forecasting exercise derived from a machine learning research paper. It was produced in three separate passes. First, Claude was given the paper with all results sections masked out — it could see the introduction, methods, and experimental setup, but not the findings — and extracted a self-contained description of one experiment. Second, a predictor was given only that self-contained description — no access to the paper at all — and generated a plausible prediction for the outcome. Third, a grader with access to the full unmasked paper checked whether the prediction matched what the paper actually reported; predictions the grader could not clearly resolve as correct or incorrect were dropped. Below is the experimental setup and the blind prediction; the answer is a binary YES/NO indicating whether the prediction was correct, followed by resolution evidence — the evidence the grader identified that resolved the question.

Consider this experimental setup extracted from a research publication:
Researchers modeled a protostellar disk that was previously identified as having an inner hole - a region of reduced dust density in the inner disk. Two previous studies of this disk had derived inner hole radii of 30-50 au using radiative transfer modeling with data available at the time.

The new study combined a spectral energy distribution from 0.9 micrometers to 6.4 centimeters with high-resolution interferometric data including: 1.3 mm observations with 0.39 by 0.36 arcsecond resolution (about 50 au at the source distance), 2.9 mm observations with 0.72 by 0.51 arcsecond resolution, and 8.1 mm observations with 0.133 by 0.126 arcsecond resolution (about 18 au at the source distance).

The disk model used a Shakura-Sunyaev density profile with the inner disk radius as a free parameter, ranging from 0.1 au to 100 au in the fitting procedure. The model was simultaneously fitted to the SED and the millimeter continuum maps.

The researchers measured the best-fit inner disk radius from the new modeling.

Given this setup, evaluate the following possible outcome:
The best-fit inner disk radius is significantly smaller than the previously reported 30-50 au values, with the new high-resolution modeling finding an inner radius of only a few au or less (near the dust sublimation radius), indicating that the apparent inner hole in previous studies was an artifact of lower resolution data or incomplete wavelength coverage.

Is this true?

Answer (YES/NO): NO